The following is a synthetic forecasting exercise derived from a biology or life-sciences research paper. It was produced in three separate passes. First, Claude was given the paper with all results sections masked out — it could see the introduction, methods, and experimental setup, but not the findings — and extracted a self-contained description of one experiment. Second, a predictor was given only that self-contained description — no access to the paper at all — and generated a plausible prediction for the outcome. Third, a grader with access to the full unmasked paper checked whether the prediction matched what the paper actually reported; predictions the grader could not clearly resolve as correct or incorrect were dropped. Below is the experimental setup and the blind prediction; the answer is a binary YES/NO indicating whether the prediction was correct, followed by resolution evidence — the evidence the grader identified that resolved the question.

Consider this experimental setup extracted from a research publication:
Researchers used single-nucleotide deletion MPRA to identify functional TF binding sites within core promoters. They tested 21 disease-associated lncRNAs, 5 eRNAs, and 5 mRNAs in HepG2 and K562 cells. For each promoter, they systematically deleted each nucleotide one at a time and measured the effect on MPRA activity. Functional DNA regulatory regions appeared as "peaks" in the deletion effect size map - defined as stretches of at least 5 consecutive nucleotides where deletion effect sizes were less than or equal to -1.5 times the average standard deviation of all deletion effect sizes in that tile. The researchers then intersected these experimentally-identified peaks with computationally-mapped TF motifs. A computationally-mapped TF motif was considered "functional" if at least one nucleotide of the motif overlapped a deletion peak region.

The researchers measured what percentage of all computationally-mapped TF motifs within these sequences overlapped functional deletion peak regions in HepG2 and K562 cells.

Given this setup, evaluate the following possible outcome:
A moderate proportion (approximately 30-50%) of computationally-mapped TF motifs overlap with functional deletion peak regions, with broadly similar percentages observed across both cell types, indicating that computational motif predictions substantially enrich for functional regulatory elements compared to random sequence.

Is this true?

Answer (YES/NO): YES